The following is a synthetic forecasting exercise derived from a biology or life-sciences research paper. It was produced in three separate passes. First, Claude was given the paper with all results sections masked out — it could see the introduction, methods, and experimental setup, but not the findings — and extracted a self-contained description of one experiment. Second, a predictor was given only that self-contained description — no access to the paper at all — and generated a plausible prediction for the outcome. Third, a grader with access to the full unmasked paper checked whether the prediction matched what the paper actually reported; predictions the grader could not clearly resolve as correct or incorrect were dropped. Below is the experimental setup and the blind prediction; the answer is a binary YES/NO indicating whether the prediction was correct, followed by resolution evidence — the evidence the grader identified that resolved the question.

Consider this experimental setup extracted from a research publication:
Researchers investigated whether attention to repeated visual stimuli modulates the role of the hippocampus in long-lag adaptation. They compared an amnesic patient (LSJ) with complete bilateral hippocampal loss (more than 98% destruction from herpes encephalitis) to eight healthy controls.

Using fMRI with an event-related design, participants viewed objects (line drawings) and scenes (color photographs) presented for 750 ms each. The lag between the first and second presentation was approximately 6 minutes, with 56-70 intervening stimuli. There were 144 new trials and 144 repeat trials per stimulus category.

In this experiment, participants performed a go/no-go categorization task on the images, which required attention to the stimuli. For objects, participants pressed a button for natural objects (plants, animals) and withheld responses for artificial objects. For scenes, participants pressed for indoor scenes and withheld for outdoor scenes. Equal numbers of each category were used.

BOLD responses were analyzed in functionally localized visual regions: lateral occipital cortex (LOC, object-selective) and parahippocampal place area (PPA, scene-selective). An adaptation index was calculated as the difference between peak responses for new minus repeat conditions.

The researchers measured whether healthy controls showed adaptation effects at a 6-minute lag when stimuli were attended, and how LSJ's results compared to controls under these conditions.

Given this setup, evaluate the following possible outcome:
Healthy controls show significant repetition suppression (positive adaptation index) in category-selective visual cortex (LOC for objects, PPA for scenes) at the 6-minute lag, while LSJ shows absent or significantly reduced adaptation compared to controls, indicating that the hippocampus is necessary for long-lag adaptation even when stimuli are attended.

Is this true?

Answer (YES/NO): YES